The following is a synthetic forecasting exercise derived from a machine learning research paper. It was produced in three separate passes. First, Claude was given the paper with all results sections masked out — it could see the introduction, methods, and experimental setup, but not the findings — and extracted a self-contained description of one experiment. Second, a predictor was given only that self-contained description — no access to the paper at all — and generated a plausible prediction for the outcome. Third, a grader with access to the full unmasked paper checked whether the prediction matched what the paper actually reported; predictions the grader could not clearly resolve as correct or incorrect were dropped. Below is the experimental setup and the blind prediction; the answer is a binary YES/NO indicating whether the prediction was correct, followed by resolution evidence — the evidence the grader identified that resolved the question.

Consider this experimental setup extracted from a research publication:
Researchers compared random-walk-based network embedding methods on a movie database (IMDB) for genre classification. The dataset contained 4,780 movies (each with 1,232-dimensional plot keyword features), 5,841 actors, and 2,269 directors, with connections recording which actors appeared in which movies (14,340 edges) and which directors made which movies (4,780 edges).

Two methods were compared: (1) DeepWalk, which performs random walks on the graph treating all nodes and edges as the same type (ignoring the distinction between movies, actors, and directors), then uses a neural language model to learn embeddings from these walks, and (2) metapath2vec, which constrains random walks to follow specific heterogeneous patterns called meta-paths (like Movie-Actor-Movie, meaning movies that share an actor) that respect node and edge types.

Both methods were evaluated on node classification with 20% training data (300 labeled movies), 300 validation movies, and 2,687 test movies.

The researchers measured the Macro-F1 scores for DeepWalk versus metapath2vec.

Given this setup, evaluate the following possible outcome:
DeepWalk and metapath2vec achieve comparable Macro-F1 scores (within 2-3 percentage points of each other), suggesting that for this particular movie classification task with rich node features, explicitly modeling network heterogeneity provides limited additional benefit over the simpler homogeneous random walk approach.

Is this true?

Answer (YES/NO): YES